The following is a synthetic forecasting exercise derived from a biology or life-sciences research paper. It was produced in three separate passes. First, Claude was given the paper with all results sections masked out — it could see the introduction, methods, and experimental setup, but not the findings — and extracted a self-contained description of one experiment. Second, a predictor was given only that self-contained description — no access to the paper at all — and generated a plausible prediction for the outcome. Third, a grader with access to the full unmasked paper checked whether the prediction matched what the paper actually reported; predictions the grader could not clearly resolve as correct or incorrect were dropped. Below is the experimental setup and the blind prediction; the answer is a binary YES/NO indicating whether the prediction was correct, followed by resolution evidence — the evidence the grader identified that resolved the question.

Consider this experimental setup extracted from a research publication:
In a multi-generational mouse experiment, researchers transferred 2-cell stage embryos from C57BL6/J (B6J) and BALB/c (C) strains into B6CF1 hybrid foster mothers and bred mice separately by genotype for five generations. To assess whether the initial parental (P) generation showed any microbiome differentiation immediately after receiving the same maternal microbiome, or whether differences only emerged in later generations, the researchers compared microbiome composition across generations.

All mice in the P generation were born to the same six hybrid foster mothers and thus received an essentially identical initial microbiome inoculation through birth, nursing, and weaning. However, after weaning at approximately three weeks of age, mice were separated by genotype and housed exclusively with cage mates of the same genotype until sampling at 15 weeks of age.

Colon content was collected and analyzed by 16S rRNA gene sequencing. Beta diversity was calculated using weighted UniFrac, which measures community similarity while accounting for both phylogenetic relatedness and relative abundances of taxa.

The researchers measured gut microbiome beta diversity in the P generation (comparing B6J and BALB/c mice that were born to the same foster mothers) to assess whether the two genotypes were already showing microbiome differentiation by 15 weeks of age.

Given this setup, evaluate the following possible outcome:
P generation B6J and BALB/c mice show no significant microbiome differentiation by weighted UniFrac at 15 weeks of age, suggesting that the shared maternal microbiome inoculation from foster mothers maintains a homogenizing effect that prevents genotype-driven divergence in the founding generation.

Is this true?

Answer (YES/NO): YES